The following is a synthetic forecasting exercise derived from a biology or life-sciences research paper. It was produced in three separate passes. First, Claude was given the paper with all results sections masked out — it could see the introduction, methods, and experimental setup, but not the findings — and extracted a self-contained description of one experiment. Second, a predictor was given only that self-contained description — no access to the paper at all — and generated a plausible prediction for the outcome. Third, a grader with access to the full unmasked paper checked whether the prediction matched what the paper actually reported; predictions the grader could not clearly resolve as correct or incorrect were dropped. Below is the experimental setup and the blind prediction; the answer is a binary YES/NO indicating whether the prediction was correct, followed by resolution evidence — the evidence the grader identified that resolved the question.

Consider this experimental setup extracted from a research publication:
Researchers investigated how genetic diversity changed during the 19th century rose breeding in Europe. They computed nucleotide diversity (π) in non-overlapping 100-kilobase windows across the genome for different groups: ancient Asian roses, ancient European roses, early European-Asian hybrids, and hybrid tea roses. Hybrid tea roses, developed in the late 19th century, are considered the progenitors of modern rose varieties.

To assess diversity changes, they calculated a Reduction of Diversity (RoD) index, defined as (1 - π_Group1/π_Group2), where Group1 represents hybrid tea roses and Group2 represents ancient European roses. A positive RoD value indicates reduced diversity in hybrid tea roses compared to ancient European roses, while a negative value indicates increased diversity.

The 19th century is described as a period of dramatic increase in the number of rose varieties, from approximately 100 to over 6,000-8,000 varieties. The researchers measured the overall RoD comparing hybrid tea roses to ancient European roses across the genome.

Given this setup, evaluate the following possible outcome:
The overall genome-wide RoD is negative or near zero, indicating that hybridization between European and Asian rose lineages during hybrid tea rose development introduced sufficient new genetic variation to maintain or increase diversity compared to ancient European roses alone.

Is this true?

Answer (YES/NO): NO